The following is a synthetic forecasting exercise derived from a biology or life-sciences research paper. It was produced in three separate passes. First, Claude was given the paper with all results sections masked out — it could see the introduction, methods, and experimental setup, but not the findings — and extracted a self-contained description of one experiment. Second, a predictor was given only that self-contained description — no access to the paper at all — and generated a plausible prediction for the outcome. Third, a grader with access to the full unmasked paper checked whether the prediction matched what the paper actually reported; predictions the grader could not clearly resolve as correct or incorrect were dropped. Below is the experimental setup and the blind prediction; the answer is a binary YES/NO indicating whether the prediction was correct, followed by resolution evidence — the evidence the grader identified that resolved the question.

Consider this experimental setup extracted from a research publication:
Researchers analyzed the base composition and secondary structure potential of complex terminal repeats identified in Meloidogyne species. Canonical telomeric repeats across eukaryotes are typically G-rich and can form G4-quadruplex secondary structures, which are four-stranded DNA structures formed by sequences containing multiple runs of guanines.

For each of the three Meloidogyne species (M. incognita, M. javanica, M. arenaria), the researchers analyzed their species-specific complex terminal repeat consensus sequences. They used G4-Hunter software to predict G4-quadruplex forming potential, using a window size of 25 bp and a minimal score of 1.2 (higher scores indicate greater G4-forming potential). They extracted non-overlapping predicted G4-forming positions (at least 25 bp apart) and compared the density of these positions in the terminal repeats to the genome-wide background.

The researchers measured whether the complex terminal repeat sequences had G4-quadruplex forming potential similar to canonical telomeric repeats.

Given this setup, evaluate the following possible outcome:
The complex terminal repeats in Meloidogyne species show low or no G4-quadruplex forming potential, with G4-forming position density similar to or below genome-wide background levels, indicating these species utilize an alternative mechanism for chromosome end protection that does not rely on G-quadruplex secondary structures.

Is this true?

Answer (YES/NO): NO